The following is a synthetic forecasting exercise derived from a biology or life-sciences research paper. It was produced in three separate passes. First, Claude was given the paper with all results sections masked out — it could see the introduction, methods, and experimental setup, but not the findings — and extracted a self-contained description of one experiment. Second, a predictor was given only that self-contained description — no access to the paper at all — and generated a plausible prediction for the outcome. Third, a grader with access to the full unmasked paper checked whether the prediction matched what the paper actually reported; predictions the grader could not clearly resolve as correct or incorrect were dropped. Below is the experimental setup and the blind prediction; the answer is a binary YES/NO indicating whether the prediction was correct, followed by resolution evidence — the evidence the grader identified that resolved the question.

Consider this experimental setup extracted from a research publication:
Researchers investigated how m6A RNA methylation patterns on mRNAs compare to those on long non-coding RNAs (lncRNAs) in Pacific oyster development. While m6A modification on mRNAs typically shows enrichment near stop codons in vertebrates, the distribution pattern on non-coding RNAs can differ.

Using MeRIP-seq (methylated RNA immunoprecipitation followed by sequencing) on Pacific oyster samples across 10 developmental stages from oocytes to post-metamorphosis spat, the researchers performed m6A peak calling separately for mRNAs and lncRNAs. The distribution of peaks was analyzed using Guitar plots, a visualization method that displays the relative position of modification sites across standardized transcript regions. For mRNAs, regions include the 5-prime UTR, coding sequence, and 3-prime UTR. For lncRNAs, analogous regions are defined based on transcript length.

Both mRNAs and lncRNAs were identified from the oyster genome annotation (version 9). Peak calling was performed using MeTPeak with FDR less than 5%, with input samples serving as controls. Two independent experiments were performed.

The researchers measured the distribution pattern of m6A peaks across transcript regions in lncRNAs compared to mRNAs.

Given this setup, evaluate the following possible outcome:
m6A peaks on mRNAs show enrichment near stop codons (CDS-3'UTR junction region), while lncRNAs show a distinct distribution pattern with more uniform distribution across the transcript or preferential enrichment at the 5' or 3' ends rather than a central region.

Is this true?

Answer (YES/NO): YES